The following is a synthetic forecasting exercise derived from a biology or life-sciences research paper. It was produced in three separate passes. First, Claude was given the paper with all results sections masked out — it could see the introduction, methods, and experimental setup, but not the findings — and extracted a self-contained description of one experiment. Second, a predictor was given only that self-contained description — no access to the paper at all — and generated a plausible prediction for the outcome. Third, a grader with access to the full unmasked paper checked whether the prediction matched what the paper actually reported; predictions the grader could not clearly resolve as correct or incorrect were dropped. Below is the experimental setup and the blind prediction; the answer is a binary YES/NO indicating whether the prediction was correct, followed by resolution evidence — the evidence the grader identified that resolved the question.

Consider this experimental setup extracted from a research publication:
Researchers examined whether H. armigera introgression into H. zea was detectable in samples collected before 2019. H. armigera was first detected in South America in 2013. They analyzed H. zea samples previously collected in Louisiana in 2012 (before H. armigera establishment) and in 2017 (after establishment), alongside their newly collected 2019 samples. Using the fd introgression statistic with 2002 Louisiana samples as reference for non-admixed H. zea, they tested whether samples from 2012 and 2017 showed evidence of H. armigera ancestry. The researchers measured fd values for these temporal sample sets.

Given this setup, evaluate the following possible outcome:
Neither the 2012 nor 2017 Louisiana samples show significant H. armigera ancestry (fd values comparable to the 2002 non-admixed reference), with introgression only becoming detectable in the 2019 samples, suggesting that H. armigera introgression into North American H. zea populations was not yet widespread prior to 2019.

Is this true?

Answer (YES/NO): YES